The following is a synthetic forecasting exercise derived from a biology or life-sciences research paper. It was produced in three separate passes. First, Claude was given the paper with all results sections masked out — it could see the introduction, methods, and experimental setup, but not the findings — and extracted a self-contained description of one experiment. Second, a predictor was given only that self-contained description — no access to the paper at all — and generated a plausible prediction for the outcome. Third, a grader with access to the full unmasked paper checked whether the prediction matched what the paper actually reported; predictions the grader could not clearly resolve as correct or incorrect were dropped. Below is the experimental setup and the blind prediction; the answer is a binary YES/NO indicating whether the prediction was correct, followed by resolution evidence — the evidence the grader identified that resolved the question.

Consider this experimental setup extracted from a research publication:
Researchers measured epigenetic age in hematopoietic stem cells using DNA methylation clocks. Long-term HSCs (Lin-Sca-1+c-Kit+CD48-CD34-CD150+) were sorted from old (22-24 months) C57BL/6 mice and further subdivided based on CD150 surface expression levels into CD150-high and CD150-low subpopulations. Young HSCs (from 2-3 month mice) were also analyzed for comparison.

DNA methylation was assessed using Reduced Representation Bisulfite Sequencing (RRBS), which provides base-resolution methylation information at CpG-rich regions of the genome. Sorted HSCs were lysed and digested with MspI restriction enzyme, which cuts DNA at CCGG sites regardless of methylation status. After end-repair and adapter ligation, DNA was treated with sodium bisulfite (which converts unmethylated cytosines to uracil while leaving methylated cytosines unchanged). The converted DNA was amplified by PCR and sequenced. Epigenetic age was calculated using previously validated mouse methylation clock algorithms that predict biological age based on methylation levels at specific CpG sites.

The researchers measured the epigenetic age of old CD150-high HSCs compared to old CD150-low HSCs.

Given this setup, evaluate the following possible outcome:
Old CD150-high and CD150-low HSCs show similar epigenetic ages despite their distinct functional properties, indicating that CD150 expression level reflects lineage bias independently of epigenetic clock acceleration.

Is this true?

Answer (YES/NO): NO